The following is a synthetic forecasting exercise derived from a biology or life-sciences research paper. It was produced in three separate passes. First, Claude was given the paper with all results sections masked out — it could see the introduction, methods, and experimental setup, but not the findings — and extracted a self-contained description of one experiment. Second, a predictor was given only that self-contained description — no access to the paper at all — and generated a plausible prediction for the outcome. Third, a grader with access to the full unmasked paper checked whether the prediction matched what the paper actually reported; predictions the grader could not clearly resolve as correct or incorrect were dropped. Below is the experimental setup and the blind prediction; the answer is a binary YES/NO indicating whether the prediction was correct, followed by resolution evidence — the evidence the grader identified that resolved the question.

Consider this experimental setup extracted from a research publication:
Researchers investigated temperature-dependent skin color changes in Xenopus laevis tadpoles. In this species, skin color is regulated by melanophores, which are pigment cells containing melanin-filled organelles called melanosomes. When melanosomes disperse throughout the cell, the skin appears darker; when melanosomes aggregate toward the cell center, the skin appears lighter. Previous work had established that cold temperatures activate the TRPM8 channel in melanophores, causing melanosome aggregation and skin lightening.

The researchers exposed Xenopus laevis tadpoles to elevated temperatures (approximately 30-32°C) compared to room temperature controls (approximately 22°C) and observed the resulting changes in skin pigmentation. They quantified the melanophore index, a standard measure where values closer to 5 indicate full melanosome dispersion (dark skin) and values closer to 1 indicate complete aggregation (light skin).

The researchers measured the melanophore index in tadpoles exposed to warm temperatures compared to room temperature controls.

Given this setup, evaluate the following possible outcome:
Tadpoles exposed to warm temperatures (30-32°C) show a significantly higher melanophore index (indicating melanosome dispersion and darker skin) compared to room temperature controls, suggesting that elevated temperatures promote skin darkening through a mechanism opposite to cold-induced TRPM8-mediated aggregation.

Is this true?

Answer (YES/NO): YES